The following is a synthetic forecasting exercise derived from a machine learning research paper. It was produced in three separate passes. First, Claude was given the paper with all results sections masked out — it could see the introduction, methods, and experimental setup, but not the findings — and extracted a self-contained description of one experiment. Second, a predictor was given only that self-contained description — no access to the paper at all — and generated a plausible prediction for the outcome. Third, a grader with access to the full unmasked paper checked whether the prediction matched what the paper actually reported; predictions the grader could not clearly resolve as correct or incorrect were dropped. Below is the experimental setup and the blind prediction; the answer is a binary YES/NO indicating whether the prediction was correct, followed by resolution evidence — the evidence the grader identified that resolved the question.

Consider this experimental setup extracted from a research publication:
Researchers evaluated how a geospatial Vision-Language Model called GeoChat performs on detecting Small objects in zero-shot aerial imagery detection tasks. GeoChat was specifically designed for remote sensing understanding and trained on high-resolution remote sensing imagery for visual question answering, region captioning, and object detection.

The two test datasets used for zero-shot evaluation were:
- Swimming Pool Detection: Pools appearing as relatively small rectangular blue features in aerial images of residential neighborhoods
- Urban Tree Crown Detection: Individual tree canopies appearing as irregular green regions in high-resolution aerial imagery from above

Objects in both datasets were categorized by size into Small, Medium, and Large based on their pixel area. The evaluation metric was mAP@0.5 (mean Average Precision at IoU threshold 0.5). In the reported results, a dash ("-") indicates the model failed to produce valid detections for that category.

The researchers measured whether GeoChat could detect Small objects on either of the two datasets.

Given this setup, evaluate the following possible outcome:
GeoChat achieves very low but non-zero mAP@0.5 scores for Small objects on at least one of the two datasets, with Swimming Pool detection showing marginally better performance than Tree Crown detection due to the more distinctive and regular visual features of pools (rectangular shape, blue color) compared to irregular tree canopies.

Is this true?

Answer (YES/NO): NO